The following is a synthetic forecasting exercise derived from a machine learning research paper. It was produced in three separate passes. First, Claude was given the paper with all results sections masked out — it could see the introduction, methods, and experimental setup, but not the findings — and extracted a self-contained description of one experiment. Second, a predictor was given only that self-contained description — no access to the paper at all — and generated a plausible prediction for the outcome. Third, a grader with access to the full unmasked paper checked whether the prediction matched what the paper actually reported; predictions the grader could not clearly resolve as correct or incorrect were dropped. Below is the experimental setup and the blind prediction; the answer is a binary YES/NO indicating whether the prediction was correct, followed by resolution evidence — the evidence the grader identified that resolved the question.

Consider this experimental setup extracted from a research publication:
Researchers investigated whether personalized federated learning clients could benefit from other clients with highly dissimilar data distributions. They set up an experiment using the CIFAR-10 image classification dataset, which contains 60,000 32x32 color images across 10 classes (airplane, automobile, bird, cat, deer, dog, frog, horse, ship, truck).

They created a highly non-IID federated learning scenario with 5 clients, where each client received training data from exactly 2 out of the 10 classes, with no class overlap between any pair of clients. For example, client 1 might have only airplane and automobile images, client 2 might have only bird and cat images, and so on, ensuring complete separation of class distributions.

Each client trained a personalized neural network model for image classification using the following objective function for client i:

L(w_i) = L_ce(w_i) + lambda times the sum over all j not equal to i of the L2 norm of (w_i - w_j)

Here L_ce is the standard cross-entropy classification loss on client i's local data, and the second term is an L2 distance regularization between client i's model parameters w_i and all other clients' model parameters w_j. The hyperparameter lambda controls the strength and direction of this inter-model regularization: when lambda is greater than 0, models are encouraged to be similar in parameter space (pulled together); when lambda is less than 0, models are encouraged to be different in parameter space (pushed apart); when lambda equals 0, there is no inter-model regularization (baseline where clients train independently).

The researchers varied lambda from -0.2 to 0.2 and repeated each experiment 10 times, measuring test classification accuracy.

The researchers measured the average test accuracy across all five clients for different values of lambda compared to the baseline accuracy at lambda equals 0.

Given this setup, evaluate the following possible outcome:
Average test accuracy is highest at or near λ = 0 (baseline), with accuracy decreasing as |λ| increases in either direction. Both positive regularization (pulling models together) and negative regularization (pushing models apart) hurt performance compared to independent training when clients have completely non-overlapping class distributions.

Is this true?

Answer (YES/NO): NO